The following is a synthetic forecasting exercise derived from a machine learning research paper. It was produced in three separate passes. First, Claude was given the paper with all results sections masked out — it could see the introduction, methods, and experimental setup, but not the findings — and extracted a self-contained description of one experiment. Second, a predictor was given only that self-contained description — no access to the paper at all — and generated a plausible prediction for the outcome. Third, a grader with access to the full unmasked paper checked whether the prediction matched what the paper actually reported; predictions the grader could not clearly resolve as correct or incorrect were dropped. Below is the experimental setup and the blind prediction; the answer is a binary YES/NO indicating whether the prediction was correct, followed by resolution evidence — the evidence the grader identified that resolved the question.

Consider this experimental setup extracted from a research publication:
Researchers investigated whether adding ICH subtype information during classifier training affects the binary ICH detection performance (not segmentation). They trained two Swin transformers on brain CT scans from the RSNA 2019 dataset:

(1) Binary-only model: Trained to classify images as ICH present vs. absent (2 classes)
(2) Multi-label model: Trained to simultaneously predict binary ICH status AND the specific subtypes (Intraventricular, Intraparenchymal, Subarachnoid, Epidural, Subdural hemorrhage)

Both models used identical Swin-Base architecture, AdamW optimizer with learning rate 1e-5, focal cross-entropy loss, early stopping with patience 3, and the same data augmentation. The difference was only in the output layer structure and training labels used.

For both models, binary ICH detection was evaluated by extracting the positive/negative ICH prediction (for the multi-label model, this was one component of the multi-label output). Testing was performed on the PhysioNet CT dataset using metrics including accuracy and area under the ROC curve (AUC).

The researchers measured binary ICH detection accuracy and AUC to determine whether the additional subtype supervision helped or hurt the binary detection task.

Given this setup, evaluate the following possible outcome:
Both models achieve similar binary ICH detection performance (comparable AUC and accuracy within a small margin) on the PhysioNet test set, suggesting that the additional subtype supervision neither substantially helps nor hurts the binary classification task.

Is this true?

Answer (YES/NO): YES